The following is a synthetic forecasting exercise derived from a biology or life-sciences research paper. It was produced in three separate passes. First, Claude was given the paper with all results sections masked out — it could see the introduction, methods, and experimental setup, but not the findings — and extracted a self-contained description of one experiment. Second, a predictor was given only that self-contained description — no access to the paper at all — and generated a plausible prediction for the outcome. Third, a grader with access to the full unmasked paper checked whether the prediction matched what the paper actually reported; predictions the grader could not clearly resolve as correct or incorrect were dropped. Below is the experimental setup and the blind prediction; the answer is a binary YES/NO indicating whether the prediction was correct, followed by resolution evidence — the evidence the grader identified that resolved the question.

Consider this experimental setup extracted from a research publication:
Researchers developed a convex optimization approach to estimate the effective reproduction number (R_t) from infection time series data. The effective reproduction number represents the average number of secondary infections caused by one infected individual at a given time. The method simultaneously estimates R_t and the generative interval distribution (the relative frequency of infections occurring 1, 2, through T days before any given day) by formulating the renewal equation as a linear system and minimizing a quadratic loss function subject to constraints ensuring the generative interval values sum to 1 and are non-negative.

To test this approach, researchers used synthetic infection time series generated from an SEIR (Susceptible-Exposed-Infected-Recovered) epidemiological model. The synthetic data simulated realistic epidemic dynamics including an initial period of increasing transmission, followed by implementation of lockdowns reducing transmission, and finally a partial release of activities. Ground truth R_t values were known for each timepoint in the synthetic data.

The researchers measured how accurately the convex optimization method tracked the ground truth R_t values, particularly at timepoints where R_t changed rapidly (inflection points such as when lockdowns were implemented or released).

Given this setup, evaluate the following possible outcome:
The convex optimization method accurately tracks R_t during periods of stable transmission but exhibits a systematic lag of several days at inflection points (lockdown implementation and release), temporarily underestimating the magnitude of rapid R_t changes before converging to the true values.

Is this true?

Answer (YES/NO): NO